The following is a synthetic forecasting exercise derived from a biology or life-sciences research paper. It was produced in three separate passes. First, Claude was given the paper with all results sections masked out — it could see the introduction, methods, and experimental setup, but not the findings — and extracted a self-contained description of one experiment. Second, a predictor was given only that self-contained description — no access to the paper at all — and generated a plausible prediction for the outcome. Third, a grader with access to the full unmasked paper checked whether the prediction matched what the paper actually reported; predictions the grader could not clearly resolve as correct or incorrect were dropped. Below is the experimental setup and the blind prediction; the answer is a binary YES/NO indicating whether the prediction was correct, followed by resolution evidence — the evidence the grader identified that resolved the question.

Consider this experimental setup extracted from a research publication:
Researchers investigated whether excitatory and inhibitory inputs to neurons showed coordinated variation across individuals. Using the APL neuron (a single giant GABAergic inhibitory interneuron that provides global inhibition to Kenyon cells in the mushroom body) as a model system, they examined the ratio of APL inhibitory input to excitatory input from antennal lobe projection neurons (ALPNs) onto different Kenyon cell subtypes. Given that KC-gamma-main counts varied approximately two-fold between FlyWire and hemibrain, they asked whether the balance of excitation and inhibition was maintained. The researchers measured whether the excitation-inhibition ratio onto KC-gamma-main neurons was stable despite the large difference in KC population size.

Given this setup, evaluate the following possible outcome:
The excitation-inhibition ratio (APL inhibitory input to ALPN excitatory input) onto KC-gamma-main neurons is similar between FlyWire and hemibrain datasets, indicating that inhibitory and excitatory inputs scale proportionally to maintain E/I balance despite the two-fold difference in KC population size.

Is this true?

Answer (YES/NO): YES